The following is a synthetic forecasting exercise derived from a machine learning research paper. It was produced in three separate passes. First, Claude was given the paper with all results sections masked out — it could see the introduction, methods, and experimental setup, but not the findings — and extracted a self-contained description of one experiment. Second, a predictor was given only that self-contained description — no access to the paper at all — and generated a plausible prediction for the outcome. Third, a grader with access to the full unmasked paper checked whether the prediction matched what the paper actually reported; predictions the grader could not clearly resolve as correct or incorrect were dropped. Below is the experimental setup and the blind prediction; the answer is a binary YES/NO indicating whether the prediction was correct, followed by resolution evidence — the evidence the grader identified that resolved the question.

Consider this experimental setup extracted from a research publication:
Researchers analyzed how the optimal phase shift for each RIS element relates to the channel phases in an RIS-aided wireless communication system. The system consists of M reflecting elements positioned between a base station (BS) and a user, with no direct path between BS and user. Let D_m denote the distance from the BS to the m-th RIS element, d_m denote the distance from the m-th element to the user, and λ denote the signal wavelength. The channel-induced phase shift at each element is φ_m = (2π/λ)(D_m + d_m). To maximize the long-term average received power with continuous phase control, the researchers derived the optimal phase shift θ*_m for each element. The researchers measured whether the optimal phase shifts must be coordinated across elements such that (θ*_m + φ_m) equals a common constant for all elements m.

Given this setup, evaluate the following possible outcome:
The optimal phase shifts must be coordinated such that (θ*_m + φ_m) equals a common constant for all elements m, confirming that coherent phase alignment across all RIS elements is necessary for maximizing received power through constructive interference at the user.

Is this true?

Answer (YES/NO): YES